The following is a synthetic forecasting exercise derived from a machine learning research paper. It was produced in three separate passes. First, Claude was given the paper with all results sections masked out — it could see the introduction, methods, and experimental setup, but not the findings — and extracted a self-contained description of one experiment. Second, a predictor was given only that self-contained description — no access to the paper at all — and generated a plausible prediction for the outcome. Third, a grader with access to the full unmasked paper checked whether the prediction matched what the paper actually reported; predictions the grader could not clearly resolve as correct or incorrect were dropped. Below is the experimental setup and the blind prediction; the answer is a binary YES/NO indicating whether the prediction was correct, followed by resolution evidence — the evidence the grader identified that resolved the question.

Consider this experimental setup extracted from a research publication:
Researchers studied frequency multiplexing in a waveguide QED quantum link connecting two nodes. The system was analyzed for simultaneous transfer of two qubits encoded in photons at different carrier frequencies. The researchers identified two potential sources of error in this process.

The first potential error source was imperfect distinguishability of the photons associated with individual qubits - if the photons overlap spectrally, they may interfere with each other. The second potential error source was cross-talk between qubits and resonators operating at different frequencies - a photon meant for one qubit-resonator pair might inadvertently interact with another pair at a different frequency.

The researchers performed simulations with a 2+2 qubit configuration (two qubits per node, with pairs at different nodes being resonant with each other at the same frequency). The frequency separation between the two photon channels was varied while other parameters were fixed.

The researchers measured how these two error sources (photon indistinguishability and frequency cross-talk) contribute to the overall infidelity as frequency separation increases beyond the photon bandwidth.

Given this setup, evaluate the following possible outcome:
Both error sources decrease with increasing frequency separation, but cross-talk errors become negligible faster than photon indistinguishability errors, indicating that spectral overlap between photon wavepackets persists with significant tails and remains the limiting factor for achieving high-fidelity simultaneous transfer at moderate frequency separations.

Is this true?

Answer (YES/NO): YES